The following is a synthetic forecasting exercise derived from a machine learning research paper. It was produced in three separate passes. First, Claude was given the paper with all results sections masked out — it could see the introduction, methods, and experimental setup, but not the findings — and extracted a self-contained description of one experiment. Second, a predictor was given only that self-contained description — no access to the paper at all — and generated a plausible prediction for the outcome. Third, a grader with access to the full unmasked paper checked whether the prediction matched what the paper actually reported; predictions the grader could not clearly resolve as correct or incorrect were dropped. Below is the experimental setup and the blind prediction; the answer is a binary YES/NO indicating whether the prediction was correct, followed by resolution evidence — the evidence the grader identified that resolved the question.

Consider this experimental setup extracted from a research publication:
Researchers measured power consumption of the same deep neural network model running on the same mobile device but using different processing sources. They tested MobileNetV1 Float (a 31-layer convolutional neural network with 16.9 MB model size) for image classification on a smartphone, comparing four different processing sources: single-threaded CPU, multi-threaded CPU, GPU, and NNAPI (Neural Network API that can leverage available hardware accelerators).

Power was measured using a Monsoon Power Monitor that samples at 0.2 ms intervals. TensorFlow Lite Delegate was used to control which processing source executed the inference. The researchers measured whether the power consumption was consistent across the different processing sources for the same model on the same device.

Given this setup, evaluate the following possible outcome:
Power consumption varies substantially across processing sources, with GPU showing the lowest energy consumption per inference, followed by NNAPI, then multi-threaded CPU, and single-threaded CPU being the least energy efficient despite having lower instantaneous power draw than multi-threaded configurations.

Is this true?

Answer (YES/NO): NO